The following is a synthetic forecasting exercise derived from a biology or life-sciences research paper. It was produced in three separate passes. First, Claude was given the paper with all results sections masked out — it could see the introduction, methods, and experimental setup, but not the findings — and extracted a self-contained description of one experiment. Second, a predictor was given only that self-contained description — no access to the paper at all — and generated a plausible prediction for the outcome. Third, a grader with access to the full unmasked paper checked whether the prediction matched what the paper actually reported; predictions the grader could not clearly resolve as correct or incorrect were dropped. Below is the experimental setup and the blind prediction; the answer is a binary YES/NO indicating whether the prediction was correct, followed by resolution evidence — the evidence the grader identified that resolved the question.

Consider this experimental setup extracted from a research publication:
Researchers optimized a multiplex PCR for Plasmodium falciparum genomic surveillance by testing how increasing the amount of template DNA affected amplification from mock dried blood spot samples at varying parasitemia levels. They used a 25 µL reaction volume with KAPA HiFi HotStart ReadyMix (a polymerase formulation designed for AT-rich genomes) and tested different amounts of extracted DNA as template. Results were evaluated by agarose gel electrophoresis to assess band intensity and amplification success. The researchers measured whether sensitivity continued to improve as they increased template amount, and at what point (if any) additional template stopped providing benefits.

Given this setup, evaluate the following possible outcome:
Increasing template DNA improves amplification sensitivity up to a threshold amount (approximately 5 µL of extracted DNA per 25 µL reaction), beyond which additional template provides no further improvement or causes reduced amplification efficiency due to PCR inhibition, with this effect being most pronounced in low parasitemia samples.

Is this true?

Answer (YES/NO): NO